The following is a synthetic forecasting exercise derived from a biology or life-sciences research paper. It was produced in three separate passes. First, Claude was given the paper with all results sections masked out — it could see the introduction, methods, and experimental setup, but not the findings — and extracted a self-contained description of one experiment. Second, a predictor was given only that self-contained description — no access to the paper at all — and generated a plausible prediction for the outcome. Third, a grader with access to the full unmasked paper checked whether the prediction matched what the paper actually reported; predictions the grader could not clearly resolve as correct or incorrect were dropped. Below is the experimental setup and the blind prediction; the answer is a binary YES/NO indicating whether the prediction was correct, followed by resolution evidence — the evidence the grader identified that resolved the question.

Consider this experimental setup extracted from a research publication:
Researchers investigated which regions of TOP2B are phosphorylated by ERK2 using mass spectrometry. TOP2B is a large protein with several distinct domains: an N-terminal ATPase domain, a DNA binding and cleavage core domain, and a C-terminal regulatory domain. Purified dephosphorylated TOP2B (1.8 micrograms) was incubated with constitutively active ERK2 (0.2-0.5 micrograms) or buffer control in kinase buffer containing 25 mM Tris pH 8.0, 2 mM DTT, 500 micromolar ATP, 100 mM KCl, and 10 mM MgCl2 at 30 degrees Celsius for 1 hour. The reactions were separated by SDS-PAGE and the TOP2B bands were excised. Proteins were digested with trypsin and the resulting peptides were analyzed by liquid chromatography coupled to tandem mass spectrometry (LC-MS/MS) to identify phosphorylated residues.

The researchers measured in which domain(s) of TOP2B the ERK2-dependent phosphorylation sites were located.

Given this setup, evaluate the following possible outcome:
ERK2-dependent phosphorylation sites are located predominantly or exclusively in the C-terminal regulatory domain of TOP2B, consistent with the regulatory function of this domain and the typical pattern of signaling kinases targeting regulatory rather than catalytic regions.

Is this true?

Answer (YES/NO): YES